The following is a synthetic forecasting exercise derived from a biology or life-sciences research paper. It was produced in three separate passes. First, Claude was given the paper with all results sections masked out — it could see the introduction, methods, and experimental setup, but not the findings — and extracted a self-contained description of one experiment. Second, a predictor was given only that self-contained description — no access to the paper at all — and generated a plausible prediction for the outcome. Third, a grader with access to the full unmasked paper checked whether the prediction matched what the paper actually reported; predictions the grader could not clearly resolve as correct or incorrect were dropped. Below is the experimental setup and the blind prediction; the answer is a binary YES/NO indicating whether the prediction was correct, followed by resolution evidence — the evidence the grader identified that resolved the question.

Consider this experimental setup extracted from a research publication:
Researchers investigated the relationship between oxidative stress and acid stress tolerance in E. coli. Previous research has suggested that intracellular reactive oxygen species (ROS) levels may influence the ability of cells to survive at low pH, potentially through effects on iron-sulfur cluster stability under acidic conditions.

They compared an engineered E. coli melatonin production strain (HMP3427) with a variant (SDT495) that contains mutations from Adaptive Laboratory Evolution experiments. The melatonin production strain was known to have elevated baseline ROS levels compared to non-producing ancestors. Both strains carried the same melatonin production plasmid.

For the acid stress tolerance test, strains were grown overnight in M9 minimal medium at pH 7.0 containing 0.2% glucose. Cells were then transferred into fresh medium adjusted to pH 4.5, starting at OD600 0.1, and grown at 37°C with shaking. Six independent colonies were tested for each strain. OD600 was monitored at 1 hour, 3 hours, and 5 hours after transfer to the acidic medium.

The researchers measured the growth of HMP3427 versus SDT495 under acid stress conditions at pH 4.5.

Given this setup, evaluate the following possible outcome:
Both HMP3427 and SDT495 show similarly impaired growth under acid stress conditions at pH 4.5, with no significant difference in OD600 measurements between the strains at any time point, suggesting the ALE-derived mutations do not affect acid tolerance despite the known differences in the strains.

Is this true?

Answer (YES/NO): NO